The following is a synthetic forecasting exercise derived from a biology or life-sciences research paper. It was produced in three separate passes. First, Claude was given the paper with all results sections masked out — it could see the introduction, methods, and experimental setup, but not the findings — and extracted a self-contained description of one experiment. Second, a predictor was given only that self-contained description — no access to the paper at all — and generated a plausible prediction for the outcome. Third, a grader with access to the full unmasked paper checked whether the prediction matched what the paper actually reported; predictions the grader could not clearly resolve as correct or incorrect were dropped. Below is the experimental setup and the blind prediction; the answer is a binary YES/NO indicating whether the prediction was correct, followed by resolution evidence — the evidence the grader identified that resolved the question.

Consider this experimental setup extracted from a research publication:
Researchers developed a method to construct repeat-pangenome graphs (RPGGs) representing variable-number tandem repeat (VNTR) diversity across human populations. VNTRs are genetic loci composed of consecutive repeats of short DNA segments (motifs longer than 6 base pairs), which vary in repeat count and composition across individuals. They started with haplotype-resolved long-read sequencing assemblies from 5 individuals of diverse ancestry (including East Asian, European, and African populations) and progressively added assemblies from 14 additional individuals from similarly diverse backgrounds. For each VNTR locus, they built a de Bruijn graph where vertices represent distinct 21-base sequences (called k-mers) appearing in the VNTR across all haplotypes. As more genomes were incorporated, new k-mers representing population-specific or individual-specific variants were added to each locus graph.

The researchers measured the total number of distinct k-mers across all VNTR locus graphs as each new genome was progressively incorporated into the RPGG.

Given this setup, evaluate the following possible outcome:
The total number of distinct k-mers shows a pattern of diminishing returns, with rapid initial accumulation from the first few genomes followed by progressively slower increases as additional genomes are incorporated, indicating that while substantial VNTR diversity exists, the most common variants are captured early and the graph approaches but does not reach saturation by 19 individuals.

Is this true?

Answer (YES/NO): NO